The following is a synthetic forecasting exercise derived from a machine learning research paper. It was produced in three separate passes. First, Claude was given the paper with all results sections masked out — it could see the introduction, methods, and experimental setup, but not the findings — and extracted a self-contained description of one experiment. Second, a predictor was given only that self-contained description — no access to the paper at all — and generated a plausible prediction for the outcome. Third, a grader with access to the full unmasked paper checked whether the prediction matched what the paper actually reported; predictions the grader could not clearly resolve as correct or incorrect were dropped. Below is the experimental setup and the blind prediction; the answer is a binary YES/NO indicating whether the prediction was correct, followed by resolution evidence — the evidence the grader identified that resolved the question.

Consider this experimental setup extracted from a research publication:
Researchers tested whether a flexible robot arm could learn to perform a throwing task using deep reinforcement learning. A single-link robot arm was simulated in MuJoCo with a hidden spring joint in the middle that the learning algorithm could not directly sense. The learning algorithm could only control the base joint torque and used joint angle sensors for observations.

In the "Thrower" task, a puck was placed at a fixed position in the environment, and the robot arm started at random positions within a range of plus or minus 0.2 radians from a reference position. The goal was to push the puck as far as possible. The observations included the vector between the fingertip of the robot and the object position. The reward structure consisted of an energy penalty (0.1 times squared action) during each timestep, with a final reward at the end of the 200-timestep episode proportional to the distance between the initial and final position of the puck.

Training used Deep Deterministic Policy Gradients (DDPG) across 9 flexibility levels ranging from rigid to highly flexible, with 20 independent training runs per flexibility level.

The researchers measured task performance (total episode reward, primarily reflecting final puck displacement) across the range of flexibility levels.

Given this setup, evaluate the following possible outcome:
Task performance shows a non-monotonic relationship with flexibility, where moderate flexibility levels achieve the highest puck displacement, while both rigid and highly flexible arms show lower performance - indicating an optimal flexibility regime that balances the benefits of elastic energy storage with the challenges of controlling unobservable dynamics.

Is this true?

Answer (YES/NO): NO